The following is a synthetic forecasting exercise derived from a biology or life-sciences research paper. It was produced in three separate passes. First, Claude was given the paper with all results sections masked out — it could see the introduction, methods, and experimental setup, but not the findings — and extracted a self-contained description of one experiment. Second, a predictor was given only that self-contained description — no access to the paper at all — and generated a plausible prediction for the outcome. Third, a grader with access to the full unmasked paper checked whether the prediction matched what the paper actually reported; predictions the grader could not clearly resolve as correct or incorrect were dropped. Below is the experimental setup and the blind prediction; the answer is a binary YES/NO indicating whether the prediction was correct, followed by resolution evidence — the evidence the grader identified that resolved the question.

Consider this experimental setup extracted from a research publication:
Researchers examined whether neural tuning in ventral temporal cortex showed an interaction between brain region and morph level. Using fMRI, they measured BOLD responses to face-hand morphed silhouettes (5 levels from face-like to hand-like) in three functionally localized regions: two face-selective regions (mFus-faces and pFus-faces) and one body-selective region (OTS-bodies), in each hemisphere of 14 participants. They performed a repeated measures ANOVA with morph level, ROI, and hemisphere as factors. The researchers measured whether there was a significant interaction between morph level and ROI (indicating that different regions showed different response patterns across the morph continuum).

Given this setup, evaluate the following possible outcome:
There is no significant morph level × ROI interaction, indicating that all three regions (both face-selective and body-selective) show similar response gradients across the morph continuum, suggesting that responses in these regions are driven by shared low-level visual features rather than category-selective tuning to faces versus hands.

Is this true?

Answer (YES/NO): NO